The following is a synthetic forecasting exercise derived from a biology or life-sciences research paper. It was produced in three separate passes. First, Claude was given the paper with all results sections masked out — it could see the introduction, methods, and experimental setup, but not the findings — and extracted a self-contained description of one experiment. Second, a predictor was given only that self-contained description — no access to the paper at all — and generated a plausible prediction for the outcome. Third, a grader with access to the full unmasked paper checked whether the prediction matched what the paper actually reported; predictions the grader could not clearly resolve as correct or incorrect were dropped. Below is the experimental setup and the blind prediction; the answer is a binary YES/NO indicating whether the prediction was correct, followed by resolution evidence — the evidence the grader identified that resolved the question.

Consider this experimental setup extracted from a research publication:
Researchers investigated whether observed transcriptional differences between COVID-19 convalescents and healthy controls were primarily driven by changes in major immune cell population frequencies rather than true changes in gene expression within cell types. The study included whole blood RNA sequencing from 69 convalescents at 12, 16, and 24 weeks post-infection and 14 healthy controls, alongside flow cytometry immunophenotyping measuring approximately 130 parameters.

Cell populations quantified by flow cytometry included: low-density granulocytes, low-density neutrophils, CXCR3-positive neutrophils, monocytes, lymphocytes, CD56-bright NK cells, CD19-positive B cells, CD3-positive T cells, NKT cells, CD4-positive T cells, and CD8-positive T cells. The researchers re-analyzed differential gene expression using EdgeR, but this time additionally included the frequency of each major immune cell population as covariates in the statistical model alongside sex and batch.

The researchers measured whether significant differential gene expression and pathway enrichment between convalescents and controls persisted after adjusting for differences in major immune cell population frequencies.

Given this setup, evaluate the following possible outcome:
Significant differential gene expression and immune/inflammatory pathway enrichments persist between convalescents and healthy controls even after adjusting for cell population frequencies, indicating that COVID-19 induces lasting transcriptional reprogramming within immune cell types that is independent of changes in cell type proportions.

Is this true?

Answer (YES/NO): YES